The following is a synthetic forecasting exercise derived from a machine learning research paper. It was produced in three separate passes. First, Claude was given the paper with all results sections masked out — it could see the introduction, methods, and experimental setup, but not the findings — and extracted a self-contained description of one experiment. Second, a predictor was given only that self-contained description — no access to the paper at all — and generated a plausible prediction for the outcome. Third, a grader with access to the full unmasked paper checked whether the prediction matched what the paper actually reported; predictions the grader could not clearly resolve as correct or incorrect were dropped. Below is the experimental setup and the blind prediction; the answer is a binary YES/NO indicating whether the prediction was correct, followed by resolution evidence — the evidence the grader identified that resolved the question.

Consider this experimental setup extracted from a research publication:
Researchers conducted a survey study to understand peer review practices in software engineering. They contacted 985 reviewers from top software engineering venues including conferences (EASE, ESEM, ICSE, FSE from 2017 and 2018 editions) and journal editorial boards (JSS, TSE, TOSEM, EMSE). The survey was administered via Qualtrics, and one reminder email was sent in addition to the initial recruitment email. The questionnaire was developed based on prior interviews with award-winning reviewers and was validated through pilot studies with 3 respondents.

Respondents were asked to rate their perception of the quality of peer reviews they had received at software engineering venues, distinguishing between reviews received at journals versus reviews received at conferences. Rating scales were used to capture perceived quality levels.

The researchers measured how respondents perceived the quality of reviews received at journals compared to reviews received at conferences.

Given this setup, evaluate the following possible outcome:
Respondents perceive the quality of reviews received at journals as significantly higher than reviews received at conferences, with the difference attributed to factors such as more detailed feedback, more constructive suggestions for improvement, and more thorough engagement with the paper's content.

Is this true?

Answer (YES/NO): NO